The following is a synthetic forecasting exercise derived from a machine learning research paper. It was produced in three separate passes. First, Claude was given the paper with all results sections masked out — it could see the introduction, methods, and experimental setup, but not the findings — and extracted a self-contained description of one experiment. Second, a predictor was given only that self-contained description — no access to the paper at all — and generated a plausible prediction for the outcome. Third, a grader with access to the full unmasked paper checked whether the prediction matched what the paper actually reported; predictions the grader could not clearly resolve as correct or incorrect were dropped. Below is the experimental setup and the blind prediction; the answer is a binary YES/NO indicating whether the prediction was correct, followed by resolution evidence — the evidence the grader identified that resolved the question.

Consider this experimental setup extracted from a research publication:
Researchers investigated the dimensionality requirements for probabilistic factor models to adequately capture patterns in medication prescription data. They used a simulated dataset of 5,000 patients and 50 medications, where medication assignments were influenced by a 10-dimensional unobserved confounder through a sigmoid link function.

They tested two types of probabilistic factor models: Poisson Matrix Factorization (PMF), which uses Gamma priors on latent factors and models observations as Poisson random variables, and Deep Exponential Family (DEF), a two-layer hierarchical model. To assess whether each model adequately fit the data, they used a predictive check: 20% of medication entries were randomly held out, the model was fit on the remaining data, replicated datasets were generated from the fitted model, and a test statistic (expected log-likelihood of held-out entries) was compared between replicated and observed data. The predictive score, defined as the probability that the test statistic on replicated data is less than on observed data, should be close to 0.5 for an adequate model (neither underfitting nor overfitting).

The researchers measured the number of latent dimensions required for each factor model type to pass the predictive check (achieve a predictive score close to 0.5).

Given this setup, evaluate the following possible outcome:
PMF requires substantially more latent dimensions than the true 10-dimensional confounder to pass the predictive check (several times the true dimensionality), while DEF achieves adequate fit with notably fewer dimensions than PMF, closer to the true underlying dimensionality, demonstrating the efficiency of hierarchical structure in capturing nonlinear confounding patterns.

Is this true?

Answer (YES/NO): YES